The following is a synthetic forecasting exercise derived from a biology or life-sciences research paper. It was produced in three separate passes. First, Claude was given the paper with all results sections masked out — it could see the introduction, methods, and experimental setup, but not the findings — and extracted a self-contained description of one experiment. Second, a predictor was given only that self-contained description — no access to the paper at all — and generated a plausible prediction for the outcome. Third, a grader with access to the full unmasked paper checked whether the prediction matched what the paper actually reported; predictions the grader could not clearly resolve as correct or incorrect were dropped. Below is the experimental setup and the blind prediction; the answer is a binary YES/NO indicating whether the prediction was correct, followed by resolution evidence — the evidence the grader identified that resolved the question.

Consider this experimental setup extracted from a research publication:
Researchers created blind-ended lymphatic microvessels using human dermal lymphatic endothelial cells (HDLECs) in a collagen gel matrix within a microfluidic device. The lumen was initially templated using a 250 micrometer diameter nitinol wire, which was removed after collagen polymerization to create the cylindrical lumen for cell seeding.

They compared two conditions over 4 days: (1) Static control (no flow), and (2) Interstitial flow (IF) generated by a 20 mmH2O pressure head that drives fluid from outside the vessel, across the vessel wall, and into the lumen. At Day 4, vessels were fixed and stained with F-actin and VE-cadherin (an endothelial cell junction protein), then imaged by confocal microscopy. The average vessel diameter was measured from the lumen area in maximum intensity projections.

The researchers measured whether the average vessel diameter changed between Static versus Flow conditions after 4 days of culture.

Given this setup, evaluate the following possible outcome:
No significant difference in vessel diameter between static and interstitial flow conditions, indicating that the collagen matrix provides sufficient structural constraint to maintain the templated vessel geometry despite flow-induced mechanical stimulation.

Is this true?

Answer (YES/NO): NO